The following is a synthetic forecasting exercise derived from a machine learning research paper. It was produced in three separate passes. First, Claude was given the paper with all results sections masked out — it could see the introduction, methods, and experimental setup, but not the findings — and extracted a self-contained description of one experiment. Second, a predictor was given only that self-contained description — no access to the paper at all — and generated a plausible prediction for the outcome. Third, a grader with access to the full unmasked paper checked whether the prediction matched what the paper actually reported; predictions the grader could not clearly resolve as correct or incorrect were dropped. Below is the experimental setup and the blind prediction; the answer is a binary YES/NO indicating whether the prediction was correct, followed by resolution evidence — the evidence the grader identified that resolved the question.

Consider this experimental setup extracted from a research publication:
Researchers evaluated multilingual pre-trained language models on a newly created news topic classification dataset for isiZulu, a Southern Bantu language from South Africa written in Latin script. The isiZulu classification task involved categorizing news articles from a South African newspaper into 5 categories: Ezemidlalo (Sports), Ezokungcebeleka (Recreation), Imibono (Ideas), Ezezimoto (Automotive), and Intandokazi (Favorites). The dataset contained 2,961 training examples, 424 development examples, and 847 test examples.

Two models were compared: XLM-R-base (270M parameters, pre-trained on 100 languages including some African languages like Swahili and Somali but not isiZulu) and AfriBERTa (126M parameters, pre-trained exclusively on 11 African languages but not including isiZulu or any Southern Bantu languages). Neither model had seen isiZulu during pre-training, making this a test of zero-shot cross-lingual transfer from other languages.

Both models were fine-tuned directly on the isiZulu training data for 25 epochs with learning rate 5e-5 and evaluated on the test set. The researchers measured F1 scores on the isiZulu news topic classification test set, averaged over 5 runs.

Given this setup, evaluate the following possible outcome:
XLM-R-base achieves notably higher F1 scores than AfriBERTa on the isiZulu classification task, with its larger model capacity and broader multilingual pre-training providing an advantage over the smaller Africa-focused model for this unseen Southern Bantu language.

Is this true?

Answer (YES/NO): NO